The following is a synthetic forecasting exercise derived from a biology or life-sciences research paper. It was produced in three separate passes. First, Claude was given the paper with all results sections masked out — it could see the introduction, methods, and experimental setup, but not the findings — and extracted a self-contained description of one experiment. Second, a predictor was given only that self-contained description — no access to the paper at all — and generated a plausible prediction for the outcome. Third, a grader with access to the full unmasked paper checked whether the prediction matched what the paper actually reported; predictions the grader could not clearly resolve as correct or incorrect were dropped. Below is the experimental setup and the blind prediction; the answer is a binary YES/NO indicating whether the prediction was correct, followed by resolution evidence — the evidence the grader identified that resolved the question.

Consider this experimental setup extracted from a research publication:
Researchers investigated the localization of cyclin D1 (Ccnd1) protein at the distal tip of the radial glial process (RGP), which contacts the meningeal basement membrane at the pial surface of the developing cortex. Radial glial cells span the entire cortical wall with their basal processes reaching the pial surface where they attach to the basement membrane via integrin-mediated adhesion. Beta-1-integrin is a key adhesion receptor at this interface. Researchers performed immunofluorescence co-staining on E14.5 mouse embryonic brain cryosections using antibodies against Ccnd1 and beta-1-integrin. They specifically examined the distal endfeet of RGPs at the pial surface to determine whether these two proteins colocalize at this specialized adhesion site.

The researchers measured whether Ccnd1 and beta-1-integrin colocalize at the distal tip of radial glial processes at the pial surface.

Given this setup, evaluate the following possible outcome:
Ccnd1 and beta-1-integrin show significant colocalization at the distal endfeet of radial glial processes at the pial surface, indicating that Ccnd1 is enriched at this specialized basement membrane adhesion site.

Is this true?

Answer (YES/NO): YES